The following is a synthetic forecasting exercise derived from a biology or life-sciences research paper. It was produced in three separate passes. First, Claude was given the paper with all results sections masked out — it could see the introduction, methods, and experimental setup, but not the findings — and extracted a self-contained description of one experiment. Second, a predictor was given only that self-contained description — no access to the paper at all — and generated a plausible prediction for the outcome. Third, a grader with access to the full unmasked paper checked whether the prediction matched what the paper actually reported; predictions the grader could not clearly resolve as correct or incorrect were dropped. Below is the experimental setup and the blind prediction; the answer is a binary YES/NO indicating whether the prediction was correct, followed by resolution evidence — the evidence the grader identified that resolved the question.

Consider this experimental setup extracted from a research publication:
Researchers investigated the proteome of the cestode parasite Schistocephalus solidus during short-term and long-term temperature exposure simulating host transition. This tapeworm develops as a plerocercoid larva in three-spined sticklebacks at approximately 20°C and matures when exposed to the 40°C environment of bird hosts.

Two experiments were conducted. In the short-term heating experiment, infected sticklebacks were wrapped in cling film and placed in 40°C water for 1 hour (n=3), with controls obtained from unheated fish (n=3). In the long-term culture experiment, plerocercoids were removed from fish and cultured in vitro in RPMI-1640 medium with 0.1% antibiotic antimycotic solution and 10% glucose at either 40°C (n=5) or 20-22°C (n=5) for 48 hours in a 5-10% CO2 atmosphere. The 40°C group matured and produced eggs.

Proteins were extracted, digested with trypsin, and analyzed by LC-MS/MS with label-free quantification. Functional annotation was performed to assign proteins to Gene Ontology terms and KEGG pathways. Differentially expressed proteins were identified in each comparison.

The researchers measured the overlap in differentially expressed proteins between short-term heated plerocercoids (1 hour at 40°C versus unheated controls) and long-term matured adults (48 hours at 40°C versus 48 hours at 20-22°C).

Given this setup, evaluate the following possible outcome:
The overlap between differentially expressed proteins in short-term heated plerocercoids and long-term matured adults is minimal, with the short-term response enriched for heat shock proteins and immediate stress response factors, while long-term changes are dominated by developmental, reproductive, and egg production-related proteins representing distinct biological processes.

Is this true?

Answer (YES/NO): NO